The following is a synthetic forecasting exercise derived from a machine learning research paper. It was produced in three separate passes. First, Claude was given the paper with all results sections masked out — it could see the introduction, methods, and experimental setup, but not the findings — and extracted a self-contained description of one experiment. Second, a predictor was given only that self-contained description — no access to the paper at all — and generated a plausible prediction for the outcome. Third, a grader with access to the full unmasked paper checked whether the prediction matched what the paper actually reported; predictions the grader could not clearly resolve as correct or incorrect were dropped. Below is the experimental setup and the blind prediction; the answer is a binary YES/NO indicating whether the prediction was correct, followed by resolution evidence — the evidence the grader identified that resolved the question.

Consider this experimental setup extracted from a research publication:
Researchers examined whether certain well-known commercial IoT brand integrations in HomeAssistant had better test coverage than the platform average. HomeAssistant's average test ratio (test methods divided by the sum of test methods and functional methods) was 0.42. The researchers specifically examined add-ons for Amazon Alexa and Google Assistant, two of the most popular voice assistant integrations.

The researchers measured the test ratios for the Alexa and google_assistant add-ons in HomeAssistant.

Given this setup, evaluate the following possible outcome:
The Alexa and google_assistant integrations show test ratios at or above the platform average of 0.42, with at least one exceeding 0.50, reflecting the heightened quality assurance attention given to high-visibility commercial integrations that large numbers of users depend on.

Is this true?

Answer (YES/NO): NO